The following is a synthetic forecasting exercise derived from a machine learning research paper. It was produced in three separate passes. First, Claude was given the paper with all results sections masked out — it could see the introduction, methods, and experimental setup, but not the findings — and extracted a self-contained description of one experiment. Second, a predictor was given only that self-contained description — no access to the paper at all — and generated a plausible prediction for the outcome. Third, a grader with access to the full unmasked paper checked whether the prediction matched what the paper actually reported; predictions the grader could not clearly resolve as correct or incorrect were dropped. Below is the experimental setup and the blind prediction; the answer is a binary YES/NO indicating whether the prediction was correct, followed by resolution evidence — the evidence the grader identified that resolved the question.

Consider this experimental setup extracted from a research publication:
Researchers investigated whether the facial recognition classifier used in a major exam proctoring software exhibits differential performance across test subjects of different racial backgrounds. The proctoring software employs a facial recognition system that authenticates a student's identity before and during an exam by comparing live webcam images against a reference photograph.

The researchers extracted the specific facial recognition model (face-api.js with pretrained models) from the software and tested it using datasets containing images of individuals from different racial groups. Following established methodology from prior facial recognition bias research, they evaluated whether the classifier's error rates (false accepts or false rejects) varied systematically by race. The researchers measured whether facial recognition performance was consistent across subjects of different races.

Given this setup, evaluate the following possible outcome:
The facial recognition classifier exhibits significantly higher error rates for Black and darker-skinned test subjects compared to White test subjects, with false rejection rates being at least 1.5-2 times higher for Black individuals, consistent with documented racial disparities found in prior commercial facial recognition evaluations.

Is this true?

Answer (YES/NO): NO